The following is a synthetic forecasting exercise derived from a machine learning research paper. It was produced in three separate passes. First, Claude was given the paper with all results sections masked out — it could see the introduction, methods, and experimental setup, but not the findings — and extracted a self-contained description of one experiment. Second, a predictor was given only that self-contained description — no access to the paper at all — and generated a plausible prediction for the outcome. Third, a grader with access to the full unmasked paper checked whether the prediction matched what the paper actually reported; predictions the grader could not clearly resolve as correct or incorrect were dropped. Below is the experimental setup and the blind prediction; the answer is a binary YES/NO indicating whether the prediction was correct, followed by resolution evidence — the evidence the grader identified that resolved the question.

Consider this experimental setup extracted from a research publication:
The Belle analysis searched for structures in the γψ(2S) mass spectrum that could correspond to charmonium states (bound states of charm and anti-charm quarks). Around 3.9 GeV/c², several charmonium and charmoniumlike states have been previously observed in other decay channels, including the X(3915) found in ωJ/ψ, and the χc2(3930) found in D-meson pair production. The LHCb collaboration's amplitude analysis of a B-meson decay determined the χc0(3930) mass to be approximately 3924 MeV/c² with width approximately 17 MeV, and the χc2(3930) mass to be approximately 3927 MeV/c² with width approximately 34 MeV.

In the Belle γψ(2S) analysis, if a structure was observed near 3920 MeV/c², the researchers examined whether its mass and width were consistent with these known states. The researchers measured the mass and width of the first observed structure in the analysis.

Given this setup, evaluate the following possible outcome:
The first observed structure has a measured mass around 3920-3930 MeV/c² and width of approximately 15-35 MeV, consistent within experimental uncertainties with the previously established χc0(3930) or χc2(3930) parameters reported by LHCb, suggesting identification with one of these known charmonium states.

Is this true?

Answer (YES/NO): YES